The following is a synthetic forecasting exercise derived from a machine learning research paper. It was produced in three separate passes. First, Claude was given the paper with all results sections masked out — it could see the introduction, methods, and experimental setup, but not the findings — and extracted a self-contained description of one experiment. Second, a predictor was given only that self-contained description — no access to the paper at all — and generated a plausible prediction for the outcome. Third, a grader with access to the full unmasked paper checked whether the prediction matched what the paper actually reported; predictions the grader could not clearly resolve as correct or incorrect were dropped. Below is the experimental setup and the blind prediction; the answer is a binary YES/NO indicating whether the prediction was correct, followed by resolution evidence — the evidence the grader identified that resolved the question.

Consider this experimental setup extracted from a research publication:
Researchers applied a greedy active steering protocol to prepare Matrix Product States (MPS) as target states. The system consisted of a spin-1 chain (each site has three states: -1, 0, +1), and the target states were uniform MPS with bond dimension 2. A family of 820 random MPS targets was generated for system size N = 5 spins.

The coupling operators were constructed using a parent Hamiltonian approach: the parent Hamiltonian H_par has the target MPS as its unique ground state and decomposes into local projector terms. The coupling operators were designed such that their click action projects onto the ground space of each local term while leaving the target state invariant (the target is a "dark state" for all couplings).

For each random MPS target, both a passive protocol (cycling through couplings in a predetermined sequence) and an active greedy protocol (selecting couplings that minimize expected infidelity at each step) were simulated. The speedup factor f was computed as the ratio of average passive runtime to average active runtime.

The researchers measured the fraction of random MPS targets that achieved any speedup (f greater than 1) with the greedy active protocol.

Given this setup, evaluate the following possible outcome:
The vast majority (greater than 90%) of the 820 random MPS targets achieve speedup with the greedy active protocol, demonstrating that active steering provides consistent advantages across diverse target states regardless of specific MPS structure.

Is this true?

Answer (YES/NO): YES